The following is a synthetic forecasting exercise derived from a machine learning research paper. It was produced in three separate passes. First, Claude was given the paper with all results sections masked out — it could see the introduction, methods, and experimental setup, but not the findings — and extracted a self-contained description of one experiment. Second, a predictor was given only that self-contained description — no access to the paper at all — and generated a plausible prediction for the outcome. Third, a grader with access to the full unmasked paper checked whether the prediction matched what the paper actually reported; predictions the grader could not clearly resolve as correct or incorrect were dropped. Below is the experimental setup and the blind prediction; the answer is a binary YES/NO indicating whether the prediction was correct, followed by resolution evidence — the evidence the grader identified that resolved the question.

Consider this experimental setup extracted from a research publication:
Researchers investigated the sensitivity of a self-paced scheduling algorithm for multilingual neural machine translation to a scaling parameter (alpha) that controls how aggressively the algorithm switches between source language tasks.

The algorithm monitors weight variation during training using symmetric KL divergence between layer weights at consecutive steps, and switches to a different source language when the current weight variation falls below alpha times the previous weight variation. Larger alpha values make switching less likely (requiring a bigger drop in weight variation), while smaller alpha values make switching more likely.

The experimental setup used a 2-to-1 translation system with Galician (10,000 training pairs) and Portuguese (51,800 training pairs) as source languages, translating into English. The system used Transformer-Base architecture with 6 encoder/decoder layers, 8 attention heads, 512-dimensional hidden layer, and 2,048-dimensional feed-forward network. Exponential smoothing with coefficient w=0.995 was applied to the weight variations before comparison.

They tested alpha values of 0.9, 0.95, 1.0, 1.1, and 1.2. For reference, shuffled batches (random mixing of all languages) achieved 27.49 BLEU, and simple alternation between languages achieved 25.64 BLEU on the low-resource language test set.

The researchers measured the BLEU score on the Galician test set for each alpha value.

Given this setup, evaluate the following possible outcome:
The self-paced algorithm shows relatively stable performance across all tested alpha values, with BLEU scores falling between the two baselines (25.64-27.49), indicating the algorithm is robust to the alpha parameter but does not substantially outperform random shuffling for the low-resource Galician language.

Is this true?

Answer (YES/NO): NO